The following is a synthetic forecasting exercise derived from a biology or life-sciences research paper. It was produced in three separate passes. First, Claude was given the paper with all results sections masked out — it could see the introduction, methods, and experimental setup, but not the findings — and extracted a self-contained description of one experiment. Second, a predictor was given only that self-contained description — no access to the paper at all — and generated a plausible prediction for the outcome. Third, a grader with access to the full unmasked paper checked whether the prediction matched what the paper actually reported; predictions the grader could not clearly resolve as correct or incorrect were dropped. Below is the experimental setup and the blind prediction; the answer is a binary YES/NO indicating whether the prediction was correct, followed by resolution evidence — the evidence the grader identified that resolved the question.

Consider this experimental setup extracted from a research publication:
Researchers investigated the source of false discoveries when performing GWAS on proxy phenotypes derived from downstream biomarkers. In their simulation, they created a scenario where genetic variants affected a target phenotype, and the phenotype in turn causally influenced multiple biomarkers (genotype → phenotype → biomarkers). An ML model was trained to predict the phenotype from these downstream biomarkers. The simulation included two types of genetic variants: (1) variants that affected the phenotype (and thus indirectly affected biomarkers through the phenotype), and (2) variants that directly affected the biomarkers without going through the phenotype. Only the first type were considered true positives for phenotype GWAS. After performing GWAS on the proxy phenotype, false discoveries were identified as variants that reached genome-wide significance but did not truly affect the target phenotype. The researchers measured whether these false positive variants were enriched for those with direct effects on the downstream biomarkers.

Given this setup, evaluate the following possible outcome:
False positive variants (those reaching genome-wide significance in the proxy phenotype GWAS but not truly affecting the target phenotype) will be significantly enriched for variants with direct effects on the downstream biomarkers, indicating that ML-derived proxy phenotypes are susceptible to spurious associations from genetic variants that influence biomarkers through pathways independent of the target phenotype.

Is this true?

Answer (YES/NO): YES